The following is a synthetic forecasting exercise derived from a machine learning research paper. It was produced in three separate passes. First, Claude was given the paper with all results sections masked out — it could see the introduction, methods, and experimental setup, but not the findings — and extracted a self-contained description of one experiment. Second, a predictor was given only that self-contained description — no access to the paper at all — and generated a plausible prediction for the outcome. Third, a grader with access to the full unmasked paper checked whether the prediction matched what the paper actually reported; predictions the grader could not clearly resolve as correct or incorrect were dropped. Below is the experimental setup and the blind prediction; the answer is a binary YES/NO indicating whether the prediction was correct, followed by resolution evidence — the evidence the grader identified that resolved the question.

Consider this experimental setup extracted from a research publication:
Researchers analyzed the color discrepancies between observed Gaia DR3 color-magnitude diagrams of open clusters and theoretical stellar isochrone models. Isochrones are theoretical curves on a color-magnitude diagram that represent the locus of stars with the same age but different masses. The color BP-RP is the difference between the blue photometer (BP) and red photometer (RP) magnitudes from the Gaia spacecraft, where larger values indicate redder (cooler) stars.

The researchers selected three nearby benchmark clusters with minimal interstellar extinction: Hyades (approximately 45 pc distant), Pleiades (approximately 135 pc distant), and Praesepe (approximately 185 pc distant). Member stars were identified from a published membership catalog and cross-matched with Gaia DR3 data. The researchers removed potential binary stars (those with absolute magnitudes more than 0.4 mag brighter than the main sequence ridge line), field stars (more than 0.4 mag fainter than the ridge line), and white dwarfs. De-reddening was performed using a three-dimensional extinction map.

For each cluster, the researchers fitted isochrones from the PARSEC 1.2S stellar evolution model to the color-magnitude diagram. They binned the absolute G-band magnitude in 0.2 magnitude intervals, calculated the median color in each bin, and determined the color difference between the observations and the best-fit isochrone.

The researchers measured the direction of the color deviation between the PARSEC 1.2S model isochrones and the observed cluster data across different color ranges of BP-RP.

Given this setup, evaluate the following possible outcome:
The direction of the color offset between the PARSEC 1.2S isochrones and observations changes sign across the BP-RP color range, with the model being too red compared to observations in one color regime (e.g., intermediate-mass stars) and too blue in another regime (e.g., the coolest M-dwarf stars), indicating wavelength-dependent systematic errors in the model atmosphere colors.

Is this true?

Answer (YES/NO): NO